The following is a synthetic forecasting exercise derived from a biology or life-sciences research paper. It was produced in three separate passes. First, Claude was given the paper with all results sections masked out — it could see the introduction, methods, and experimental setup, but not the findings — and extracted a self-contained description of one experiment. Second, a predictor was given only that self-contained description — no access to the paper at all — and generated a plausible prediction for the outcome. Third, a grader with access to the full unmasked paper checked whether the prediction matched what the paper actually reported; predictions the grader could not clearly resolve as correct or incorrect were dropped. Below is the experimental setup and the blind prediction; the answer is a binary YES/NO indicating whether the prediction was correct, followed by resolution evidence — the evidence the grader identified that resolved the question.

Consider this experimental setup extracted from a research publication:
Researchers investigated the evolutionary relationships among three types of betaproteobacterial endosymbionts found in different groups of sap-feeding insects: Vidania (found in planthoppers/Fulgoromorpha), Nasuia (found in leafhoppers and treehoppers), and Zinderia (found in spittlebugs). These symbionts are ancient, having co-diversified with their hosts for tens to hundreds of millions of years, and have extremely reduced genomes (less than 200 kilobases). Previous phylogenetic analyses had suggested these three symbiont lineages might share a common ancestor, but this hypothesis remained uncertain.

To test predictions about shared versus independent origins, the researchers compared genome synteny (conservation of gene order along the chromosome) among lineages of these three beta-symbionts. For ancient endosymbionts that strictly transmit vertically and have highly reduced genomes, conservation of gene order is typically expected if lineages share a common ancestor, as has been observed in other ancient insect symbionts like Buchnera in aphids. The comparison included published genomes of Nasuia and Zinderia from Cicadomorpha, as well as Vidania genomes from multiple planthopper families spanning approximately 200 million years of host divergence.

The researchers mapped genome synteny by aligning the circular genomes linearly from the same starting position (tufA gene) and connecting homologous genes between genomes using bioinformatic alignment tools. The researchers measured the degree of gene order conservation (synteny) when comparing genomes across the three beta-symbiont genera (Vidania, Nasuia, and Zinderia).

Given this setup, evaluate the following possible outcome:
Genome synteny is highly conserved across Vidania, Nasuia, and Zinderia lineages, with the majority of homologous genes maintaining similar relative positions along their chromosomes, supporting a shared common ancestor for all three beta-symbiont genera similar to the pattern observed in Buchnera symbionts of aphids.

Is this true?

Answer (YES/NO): NO